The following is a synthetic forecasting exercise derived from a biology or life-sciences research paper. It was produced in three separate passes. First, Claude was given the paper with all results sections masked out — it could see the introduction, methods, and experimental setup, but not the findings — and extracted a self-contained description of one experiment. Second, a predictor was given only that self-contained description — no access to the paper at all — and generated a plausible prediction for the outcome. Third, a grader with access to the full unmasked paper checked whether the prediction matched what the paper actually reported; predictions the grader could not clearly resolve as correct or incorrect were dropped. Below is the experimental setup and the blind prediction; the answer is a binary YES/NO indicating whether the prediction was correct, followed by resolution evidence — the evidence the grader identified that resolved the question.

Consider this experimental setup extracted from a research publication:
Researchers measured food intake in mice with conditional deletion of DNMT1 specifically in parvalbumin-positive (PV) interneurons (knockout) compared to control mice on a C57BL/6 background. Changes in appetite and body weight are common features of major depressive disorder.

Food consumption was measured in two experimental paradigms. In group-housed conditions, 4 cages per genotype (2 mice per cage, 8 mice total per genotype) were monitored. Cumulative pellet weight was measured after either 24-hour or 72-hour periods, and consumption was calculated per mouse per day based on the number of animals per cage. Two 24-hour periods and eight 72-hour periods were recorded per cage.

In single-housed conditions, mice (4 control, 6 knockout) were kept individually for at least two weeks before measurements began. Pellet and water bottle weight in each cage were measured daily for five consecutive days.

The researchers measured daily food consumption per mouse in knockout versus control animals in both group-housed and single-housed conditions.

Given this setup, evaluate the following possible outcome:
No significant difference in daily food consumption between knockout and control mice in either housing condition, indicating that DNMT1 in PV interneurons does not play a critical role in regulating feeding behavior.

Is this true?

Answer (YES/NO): YES